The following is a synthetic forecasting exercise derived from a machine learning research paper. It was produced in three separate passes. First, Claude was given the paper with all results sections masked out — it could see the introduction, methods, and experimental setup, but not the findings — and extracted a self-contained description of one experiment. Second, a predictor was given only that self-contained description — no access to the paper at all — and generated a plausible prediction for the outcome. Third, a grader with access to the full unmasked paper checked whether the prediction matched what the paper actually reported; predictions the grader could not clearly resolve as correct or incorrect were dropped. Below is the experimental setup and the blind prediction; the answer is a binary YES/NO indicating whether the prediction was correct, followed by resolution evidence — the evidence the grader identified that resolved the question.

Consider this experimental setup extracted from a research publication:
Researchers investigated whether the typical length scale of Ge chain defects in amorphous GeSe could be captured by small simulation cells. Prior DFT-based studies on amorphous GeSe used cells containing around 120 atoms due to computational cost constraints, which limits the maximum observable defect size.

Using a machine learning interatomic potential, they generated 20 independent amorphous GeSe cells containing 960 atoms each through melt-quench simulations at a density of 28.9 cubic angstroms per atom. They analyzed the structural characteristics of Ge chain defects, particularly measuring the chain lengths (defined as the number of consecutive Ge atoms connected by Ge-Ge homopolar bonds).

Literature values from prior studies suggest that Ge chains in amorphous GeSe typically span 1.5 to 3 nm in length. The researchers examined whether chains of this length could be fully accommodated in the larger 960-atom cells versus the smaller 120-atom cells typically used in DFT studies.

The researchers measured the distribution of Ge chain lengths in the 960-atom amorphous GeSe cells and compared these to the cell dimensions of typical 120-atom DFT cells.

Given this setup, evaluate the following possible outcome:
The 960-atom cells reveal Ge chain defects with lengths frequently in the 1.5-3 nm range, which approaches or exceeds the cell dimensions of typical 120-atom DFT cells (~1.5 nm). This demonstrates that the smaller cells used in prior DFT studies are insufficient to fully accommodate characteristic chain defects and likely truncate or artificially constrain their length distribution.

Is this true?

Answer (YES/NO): NO